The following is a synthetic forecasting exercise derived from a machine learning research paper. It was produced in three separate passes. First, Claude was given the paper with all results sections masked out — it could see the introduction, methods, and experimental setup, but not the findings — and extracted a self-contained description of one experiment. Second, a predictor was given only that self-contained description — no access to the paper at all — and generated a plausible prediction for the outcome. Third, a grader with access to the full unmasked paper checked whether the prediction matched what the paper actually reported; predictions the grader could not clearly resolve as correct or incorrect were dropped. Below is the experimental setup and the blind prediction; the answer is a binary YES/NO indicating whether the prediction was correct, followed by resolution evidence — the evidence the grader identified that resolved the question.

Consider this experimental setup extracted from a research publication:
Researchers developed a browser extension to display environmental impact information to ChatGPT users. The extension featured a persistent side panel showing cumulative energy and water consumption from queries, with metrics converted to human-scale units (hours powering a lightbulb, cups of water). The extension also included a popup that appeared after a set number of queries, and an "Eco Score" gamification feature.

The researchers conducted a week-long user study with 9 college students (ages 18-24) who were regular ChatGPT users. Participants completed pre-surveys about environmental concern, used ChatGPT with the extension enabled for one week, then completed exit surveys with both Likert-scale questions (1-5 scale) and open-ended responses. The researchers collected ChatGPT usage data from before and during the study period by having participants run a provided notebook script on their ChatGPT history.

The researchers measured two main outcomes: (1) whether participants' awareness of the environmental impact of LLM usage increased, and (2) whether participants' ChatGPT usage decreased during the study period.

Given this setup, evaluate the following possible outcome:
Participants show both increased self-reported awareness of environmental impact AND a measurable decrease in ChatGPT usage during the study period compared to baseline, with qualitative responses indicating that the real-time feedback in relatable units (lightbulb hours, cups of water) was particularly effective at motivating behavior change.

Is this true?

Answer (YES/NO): NO